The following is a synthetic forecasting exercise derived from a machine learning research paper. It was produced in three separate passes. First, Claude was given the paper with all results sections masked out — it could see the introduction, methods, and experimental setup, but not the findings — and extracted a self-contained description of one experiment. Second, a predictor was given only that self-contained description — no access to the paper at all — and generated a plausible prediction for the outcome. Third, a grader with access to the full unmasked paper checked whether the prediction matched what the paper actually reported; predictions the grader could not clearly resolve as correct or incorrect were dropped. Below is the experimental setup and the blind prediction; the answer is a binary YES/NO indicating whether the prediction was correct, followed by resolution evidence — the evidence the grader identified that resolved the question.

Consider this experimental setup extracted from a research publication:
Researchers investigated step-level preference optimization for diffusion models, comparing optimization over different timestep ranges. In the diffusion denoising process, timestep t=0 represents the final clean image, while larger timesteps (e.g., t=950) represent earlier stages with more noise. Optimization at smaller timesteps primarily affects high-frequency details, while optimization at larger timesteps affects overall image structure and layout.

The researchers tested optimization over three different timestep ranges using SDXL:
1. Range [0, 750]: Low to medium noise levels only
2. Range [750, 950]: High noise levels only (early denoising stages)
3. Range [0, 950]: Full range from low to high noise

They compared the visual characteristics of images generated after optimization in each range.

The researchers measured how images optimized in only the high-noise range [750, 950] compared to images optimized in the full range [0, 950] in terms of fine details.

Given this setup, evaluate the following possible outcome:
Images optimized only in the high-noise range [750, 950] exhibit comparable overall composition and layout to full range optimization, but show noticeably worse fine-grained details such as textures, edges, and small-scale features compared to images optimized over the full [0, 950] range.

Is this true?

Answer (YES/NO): YES